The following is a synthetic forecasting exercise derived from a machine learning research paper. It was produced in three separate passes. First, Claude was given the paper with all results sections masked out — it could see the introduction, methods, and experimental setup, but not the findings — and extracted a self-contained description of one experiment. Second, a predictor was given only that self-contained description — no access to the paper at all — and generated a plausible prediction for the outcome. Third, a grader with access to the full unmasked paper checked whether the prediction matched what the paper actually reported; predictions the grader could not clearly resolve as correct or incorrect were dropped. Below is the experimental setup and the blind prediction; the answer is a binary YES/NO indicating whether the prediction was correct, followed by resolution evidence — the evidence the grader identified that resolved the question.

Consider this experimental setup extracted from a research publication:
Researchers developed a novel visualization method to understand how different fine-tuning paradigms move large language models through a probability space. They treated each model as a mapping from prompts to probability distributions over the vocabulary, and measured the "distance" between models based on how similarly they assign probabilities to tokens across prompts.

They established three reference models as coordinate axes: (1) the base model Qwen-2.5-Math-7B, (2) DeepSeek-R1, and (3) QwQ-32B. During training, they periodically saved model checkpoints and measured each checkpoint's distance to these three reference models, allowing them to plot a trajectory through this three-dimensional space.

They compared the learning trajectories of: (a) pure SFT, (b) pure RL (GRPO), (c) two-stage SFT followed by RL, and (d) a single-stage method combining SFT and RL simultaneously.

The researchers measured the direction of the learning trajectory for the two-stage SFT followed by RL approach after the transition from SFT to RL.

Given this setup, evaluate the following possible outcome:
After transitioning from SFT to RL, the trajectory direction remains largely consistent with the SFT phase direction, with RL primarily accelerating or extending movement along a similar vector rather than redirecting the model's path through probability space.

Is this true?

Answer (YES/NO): NO